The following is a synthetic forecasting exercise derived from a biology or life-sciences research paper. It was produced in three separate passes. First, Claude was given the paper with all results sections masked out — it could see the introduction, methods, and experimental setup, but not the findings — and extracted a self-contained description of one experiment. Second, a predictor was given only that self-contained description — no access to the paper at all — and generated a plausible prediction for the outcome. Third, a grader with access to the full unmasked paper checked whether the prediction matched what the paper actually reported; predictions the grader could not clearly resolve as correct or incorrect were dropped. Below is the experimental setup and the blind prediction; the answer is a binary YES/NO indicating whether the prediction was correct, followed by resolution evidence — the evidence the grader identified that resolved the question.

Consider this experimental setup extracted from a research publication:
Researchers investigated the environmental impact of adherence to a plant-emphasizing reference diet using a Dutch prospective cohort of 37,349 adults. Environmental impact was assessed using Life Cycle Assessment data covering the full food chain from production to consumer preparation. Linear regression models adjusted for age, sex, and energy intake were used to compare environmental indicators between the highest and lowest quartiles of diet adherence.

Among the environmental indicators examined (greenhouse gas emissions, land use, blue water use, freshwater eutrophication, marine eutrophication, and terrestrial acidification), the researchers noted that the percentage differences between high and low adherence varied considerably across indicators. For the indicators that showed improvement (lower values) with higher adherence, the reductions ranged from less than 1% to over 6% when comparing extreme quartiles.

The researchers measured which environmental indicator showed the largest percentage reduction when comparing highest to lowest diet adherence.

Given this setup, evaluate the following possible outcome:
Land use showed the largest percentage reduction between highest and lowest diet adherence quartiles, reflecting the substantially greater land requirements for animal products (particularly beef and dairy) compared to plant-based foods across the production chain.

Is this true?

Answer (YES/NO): NO